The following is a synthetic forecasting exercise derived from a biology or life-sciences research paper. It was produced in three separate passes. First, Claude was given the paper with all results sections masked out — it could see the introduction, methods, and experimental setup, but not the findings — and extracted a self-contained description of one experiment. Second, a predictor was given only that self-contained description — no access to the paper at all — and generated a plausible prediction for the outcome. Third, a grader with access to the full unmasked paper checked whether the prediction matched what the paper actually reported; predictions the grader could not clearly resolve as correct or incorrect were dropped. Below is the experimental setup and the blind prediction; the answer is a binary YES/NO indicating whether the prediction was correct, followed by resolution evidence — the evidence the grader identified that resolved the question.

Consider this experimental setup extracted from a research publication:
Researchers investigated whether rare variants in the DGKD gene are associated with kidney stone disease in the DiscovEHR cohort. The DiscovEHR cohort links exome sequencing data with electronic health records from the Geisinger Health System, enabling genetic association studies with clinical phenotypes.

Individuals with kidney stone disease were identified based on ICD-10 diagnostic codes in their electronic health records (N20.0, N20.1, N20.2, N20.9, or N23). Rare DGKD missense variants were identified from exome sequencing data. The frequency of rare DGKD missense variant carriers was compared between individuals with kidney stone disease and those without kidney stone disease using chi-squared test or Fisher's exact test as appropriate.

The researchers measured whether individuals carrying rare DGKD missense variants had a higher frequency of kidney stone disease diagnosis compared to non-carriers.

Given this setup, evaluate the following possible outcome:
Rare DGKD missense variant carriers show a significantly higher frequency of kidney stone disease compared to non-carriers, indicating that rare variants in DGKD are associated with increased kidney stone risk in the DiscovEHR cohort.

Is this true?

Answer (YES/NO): NO